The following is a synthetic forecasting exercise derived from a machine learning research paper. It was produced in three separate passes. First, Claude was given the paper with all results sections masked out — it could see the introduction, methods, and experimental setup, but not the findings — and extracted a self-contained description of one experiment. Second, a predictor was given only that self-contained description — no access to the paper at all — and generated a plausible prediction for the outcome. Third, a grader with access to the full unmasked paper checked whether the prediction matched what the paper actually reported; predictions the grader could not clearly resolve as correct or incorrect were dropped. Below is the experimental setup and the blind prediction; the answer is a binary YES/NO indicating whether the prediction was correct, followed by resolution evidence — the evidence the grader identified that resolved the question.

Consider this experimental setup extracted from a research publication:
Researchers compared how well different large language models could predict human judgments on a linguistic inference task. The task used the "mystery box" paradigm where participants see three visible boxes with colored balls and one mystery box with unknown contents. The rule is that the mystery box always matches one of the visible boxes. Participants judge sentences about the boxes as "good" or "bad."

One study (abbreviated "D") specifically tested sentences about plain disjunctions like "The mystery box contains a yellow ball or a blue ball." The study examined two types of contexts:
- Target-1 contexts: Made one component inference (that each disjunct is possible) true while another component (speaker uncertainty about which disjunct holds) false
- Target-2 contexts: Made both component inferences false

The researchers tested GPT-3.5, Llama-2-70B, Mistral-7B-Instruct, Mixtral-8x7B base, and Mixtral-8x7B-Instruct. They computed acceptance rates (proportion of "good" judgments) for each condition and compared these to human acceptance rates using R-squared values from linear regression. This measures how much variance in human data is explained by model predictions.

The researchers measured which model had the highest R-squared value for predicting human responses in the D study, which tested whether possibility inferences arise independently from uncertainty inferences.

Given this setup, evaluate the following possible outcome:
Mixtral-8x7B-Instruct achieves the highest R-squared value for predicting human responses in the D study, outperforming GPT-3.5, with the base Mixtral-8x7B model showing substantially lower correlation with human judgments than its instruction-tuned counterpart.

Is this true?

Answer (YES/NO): NO